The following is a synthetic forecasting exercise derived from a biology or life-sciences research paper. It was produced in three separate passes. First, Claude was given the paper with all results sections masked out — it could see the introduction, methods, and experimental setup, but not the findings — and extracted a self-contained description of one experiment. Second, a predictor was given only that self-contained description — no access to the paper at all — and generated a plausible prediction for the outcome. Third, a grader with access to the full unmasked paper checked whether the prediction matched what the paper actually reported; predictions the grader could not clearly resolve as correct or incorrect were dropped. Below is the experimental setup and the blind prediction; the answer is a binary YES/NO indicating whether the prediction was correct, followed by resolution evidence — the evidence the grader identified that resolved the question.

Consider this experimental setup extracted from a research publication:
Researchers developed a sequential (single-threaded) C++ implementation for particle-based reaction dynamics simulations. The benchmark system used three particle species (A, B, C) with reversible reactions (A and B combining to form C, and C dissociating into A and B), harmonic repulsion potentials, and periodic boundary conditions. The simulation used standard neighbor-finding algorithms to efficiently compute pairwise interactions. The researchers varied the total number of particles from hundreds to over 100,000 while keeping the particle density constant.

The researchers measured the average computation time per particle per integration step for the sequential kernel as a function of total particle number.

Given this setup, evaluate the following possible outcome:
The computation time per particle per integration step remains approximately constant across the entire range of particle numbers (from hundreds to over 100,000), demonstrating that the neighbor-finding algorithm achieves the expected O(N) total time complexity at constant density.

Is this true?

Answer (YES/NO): YES